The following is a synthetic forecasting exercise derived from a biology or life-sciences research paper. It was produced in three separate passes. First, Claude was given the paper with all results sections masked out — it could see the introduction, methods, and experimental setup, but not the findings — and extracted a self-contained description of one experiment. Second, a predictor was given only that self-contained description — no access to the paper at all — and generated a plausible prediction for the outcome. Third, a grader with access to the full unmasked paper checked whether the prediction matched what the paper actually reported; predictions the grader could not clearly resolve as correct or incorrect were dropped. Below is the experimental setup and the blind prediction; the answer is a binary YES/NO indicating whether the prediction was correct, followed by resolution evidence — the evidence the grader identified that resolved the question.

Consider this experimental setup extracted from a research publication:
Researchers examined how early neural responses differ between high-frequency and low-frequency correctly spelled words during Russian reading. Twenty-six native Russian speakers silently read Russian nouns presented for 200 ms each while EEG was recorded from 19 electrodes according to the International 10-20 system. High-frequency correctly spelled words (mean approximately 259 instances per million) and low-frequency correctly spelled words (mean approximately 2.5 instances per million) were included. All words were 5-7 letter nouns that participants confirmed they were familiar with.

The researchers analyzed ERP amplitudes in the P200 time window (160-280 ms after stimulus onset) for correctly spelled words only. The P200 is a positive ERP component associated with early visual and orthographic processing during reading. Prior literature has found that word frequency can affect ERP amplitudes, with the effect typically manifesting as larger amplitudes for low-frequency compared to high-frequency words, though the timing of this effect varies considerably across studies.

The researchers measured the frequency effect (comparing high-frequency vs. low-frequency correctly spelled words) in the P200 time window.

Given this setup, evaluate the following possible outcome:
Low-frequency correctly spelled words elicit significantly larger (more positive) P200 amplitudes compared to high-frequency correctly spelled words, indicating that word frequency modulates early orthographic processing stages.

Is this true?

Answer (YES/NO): NO